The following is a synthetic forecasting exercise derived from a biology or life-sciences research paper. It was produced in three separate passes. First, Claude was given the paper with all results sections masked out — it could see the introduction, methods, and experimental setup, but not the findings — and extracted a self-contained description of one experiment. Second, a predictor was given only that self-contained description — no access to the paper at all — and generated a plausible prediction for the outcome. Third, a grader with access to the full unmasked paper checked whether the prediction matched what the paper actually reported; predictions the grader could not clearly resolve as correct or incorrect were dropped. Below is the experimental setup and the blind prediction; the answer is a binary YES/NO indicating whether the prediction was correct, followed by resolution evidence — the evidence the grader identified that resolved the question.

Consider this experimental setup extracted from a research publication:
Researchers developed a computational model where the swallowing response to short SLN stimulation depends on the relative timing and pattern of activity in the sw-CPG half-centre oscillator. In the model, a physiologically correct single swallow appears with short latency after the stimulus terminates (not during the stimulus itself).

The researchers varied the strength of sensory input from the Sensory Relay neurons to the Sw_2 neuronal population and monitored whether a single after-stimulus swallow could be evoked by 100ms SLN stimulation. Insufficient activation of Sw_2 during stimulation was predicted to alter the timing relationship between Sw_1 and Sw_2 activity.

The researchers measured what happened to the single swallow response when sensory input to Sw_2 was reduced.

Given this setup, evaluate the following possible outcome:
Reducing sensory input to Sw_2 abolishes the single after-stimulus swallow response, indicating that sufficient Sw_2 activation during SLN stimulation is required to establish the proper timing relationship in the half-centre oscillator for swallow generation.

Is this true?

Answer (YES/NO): YES